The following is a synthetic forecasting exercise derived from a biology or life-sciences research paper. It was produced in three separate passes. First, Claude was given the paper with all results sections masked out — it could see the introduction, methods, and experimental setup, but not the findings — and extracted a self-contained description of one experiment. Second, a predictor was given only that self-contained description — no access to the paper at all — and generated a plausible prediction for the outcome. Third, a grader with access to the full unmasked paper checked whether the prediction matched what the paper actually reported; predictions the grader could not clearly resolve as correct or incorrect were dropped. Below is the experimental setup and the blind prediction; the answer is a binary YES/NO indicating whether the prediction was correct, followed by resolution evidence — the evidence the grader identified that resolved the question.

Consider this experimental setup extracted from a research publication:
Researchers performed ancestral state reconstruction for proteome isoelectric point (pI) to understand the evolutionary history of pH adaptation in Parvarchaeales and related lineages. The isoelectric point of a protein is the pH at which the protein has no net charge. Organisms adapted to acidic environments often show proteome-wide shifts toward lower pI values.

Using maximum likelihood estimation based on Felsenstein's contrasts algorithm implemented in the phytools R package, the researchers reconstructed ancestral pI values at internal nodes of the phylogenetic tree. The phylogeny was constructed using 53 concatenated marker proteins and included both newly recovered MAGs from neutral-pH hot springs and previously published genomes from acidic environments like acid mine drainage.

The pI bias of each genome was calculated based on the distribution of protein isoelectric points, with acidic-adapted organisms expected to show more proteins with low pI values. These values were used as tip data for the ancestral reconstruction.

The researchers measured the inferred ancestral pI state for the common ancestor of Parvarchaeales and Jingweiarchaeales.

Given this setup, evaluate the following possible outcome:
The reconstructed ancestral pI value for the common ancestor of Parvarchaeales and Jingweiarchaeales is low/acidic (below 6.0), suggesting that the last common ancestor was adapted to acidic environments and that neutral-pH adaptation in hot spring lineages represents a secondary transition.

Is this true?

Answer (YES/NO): NO